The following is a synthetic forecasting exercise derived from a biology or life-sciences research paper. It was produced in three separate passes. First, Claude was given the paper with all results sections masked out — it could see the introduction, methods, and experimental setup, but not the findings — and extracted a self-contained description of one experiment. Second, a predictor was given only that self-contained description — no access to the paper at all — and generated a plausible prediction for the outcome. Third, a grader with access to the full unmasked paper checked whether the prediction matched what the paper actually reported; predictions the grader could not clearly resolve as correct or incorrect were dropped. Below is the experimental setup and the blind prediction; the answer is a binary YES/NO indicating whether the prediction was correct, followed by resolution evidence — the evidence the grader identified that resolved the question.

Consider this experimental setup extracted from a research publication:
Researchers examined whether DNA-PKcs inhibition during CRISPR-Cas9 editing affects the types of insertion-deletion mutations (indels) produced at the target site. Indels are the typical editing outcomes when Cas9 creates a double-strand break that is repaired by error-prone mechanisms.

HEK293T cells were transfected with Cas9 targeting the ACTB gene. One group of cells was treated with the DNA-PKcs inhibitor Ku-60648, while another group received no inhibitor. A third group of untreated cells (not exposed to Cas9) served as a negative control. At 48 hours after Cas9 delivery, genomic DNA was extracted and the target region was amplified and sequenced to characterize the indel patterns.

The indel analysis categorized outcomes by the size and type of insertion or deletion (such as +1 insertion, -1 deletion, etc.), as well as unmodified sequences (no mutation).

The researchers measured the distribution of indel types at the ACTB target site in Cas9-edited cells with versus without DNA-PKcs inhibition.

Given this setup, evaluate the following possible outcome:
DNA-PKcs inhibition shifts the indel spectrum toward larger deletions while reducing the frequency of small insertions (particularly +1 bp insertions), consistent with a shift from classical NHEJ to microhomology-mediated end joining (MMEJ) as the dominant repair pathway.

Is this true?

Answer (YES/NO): YES